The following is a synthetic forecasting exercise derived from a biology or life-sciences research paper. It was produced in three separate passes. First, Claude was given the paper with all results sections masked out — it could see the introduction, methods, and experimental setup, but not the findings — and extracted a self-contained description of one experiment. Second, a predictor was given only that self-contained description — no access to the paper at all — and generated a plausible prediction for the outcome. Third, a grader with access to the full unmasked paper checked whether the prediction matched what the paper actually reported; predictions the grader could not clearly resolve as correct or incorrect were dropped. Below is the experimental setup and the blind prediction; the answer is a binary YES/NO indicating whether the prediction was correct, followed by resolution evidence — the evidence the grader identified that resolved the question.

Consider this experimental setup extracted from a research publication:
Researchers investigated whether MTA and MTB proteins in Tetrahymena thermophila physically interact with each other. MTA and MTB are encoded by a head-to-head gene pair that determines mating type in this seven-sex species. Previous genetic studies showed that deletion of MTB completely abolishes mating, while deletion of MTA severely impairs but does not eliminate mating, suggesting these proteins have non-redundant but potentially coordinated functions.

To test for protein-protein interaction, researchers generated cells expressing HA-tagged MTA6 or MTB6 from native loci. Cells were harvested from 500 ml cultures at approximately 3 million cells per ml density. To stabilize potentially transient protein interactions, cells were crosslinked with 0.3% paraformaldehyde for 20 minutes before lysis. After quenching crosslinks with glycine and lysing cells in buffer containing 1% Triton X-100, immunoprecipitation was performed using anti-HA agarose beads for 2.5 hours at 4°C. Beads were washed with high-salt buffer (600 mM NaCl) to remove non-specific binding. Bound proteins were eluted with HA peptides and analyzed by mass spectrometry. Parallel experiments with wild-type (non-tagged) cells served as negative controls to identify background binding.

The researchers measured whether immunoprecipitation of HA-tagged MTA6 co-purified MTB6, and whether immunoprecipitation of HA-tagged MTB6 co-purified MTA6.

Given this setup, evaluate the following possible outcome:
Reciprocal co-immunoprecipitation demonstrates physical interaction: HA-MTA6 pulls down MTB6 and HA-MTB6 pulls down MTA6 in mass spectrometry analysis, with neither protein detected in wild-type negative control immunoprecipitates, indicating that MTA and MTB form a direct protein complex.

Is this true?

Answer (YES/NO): NO